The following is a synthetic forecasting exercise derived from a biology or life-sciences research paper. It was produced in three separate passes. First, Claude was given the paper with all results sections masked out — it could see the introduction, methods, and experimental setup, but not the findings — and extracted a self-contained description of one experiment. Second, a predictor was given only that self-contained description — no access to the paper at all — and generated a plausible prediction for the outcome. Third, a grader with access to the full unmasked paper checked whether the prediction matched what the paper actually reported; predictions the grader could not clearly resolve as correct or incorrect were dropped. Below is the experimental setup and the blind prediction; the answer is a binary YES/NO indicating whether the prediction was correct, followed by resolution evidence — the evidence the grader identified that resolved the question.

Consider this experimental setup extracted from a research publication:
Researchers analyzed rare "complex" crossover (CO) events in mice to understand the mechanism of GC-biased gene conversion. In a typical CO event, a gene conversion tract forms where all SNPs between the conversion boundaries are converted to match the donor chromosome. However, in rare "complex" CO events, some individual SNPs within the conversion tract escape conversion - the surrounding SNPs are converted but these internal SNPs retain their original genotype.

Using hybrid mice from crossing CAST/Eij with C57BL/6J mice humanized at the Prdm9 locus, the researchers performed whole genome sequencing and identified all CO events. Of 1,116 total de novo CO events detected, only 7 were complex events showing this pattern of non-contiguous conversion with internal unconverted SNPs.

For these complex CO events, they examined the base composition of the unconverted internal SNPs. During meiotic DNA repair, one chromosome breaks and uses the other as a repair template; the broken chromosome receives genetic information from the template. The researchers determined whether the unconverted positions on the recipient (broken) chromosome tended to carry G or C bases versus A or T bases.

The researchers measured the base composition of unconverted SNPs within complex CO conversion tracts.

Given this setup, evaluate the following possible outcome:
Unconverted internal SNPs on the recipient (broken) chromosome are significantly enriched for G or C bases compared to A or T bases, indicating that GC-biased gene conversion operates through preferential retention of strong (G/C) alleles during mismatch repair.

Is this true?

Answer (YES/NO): YES